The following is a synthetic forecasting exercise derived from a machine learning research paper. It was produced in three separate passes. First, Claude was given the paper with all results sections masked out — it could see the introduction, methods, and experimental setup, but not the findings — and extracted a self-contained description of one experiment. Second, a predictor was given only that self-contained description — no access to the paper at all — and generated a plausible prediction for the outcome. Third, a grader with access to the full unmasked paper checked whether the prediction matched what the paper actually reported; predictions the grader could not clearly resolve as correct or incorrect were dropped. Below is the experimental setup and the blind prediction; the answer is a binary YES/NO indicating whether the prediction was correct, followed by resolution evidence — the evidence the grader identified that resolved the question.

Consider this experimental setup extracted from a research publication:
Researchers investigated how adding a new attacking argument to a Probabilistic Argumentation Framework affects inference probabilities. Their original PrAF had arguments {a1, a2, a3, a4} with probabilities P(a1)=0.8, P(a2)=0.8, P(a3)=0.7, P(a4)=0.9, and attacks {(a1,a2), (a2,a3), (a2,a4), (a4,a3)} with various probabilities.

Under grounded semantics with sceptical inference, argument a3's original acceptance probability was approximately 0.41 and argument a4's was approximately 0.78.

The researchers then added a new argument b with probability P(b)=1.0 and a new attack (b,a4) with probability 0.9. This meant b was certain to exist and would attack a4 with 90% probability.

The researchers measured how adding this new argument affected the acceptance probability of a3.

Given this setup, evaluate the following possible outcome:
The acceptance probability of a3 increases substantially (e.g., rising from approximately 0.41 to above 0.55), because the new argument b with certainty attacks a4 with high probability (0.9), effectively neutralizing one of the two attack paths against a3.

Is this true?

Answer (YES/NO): NO